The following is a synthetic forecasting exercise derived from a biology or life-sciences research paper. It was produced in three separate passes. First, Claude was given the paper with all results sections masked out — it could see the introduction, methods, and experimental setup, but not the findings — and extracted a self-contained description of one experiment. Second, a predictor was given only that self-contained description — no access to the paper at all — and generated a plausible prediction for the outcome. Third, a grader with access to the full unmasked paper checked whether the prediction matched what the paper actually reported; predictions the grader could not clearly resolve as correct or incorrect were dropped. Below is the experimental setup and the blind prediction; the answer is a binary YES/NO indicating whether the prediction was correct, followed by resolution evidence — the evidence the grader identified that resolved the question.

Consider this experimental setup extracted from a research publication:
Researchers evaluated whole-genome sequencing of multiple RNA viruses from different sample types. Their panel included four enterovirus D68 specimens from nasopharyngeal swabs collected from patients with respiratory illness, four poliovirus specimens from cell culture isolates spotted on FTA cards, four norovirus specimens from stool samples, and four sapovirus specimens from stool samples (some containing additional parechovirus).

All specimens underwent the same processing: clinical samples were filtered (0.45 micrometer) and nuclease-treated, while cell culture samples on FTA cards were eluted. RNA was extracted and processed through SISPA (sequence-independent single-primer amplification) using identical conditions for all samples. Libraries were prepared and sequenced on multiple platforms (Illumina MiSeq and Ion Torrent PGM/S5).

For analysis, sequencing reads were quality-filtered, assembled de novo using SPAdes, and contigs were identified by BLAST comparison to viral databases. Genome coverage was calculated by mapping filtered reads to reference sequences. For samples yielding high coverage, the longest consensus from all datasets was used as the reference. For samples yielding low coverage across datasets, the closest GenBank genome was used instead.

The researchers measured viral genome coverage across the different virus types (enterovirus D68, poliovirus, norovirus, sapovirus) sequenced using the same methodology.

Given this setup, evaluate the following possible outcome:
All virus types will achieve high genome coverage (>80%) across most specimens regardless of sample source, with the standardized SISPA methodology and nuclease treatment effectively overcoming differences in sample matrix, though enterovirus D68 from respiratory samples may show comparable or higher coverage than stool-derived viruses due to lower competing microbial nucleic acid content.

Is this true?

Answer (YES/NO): NO